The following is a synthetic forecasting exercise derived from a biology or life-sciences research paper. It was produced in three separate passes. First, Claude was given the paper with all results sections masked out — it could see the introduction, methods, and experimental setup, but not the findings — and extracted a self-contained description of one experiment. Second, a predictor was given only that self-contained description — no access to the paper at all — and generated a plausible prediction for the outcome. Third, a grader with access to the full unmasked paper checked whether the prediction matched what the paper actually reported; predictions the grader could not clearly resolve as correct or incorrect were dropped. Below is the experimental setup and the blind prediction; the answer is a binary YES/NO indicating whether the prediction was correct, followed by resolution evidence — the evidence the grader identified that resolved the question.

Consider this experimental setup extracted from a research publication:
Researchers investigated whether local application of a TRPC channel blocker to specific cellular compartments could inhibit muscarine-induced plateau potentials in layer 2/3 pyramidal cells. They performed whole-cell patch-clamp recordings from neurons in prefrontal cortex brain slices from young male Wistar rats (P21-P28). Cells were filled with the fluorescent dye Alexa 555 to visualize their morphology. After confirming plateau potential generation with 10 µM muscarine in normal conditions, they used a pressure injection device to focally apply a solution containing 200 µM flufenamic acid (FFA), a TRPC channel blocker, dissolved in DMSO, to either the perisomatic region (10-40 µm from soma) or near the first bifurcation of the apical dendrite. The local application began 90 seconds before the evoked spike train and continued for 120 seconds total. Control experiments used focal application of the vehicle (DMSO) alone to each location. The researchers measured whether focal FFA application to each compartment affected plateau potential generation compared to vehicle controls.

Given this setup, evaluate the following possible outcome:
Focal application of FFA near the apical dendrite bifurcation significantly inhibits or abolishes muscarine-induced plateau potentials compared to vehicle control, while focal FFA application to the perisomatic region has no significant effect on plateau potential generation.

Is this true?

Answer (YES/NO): NO